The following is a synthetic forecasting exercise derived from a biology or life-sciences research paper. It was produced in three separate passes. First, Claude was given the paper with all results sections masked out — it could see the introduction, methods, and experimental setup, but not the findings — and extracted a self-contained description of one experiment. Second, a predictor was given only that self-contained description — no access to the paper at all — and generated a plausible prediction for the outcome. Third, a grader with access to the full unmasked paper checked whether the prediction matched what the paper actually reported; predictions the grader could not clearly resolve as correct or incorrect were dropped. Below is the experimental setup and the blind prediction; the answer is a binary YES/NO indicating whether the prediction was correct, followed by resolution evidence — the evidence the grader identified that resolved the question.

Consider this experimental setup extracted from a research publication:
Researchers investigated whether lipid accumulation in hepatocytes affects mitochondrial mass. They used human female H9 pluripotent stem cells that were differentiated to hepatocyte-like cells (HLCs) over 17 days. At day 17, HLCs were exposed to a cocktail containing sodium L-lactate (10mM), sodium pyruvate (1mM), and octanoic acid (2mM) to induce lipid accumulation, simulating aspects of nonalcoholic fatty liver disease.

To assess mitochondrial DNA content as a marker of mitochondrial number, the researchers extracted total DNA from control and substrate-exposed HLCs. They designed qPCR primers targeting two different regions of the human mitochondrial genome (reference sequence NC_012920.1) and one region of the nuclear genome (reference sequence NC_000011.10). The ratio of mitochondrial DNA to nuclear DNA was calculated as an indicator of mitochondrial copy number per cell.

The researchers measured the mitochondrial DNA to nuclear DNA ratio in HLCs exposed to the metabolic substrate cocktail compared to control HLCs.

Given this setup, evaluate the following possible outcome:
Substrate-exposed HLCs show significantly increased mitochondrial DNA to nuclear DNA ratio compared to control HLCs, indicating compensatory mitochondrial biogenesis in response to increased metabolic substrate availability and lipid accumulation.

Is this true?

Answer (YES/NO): NO